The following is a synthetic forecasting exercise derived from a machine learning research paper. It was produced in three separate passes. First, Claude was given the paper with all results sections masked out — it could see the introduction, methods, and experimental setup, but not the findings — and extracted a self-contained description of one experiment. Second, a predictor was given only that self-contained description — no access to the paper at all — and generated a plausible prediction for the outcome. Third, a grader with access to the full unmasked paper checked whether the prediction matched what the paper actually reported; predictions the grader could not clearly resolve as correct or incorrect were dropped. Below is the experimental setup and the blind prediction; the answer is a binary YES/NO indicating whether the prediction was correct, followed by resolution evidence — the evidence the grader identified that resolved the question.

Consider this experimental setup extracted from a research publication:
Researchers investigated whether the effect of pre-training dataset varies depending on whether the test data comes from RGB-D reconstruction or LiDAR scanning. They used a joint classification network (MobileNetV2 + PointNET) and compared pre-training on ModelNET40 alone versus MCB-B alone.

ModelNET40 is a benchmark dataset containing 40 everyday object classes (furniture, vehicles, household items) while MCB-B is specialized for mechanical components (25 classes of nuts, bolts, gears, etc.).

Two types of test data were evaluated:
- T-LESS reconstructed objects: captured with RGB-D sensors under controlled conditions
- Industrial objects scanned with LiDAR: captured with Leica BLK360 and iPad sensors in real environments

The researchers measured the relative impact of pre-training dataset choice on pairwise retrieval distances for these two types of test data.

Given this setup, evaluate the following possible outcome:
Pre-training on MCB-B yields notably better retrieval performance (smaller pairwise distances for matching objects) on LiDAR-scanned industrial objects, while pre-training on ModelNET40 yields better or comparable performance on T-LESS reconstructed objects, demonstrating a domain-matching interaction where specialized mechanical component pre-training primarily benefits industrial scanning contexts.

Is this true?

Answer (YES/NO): NO